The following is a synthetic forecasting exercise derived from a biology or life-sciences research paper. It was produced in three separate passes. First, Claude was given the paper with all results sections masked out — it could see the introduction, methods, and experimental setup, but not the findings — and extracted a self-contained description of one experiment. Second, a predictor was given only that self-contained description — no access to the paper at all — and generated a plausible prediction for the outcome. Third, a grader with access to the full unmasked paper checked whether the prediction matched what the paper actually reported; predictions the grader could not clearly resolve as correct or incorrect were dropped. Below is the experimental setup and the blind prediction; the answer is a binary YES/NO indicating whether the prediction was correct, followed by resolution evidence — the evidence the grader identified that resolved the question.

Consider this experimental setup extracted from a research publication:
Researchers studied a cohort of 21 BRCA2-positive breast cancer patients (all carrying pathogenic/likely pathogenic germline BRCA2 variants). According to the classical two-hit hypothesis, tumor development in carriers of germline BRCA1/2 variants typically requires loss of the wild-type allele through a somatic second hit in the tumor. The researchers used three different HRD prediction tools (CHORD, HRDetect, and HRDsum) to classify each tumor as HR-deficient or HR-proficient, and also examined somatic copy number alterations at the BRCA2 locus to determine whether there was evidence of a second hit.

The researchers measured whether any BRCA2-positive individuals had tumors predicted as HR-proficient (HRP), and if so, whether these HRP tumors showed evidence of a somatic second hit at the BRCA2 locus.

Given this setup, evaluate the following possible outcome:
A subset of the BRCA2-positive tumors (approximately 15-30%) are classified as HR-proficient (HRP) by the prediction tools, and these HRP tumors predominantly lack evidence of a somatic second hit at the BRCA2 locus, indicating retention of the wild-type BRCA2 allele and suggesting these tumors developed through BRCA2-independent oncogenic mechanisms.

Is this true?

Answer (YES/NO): NO